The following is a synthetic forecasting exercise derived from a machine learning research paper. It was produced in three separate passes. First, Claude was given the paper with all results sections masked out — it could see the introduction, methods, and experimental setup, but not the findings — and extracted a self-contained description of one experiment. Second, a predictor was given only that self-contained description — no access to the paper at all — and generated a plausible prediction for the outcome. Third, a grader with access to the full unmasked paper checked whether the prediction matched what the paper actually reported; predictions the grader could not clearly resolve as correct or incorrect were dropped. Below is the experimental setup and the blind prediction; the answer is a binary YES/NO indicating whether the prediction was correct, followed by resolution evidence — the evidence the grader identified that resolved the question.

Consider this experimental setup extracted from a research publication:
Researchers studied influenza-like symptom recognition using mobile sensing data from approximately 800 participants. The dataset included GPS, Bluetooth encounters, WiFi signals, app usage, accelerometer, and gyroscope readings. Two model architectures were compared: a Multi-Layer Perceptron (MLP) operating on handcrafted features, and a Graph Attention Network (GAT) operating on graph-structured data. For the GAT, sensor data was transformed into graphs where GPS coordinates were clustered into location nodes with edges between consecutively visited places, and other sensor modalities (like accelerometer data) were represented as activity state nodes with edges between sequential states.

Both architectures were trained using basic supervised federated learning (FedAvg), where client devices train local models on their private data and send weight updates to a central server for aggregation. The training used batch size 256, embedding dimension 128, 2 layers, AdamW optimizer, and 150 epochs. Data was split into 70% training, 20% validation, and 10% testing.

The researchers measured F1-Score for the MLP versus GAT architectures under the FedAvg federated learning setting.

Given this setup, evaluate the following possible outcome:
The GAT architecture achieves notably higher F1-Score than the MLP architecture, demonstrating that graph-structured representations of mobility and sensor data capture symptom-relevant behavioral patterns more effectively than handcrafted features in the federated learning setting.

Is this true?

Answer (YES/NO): NO